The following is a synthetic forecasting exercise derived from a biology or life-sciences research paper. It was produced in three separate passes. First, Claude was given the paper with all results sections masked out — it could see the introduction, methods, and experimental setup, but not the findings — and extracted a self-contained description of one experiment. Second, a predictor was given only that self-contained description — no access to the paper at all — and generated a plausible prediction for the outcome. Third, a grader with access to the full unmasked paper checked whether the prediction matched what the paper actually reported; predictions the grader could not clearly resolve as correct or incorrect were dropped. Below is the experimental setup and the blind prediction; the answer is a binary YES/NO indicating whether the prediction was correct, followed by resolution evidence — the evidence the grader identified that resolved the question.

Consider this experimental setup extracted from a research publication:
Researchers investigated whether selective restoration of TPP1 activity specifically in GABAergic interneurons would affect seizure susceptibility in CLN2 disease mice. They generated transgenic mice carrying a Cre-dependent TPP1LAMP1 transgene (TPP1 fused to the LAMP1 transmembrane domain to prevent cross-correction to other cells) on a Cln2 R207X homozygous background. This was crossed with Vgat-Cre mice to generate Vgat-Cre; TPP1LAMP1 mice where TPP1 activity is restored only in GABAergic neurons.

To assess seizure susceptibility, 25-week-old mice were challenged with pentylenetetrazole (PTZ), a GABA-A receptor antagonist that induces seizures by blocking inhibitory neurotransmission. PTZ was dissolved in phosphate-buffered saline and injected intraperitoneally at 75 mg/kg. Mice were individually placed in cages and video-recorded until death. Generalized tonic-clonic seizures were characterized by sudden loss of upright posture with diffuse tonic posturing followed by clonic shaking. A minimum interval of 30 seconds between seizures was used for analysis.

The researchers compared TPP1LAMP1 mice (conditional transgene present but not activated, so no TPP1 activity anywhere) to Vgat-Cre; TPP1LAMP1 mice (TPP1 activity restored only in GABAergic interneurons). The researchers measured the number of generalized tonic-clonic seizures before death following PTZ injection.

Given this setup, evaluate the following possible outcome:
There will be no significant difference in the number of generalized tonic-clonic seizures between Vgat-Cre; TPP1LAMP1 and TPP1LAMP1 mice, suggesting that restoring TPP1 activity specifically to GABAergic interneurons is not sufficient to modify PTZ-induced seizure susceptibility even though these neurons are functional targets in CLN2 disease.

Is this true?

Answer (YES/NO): NO